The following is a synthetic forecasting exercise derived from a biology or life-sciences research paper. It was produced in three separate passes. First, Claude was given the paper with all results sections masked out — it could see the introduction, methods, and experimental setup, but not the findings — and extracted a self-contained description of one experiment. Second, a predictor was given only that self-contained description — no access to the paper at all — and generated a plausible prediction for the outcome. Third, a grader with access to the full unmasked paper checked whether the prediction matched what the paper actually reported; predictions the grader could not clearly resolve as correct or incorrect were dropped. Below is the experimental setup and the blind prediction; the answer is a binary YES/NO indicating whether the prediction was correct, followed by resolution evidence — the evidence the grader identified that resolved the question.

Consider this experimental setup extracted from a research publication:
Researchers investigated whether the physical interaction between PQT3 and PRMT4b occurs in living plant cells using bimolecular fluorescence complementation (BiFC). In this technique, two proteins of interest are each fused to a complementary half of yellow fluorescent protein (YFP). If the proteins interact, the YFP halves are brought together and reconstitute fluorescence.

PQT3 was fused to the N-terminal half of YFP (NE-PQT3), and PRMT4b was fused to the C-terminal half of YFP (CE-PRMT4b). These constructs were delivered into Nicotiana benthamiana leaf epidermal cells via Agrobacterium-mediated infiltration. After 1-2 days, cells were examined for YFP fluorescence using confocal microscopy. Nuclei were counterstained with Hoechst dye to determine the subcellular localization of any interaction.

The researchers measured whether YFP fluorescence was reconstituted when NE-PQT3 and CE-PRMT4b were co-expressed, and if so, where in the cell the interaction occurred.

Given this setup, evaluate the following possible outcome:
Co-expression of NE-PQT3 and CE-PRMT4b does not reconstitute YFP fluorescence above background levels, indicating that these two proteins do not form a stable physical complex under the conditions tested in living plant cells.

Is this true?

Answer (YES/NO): NO